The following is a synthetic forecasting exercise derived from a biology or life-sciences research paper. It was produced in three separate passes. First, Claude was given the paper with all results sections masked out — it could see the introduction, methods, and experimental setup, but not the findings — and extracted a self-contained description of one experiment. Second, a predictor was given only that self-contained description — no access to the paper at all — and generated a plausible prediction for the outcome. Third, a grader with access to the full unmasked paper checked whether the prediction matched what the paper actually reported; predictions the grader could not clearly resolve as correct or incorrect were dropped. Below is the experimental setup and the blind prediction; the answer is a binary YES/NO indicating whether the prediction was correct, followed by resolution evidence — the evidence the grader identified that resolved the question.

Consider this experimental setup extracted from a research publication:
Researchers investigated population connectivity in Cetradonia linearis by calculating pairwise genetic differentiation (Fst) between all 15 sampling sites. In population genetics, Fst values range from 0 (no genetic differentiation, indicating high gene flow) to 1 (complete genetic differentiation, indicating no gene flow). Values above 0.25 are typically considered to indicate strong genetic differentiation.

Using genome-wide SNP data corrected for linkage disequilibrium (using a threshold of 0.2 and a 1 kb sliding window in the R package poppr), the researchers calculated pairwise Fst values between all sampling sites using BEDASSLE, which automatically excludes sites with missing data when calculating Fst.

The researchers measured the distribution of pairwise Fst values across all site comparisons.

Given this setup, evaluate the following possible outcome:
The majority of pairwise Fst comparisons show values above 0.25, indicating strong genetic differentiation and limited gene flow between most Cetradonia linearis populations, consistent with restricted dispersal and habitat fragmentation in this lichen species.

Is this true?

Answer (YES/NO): YES